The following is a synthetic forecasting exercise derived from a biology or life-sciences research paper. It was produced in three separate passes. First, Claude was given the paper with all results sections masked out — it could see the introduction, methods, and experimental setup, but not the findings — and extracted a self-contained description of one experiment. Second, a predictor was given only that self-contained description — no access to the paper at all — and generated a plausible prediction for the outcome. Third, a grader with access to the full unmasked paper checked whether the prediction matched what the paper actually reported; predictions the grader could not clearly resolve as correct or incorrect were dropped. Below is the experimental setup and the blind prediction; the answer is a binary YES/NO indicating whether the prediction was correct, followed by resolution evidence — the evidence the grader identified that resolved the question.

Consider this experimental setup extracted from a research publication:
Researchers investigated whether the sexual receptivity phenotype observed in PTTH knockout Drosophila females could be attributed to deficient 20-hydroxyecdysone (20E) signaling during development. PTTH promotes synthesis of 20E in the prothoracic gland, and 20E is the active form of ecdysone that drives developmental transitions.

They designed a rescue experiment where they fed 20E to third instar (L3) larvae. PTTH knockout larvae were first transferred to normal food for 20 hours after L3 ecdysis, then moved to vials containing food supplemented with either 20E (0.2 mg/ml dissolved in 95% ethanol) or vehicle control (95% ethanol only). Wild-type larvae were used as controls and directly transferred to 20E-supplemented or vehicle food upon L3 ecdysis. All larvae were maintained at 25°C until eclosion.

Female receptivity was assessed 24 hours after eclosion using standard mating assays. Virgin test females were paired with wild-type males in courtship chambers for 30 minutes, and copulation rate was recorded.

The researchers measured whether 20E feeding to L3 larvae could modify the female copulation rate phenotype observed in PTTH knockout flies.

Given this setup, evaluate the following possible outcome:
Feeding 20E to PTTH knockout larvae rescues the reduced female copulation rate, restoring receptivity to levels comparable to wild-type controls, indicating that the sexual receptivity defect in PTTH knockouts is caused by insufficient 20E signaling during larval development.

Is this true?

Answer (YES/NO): NO